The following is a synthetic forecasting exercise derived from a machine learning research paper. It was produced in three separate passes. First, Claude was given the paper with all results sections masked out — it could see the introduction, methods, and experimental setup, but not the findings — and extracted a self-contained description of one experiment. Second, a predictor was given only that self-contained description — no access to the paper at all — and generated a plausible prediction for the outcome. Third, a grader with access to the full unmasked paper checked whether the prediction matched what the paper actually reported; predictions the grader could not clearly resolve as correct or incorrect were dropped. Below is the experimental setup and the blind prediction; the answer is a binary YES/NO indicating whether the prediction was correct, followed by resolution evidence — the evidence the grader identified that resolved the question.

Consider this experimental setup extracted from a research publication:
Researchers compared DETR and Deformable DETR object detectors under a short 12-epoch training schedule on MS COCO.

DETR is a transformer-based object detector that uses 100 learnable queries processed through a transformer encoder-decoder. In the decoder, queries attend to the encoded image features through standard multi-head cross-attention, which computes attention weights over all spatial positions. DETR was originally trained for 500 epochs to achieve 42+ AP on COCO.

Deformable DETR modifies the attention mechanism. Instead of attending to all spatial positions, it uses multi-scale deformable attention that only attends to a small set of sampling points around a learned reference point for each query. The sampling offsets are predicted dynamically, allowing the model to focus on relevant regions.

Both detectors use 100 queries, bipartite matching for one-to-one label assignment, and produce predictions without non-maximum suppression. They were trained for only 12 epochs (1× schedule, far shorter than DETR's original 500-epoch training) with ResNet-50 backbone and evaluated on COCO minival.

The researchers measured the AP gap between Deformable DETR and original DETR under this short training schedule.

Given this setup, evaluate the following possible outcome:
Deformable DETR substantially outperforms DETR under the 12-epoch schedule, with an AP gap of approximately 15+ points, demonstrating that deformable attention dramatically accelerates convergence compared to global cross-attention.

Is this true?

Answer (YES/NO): YES